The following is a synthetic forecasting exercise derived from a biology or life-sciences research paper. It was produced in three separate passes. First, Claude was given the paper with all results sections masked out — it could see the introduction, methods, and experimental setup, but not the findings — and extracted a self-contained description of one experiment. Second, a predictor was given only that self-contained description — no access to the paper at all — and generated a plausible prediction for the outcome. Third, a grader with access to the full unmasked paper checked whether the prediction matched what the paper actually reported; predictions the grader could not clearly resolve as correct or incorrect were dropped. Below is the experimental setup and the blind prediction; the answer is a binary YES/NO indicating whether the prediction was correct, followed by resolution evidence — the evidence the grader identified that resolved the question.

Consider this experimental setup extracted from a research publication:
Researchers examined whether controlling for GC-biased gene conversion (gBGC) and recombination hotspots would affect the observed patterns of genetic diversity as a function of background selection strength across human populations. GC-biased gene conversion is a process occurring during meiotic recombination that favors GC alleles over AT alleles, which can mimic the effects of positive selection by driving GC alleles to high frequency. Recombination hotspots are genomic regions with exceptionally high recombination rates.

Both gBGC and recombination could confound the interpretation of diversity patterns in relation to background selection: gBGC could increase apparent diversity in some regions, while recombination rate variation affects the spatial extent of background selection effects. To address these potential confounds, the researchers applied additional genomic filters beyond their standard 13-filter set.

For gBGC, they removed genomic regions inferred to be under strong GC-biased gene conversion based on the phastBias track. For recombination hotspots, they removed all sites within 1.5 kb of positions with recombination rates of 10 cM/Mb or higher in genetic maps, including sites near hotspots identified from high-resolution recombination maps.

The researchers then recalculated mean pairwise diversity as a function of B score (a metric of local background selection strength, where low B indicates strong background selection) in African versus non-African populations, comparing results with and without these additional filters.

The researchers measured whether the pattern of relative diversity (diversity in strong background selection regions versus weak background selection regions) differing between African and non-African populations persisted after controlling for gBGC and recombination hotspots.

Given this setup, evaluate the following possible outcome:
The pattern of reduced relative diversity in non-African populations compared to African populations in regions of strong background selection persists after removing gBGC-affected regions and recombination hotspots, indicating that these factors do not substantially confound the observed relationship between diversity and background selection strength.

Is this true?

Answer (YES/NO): YES